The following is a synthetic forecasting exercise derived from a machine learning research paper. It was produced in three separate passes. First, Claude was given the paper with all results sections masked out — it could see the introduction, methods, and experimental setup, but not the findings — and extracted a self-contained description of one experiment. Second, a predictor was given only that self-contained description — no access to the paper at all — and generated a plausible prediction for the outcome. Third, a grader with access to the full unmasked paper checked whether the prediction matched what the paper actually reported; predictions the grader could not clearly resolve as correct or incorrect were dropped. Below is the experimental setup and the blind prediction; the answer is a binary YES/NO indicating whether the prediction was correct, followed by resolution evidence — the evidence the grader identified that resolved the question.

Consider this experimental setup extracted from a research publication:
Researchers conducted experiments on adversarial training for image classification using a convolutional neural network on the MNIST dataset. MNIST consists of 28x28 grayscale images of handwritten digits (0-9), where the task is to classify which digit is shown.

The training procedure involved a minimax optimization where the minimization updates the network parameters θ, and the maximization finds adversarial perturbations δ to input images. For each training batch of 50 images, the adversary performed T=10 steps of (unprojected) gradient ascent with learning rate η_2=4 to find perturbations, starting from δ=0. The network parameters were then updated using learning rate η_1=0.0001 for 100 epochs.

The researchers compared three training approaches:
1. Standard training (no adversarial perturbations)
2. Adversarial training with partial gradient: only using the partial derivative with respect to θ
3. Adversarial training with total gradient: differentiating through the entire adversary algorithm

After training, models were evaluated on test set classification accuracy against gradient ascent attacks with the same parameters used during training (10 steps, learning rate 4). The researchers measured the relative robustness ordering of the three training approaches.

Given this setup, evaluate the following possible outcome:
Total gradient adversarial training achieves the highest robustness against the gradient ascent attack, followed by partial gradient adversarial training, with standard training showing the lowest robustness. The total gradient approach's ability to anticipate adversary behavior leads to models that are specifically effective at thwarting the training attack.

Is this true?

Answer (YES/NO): YES